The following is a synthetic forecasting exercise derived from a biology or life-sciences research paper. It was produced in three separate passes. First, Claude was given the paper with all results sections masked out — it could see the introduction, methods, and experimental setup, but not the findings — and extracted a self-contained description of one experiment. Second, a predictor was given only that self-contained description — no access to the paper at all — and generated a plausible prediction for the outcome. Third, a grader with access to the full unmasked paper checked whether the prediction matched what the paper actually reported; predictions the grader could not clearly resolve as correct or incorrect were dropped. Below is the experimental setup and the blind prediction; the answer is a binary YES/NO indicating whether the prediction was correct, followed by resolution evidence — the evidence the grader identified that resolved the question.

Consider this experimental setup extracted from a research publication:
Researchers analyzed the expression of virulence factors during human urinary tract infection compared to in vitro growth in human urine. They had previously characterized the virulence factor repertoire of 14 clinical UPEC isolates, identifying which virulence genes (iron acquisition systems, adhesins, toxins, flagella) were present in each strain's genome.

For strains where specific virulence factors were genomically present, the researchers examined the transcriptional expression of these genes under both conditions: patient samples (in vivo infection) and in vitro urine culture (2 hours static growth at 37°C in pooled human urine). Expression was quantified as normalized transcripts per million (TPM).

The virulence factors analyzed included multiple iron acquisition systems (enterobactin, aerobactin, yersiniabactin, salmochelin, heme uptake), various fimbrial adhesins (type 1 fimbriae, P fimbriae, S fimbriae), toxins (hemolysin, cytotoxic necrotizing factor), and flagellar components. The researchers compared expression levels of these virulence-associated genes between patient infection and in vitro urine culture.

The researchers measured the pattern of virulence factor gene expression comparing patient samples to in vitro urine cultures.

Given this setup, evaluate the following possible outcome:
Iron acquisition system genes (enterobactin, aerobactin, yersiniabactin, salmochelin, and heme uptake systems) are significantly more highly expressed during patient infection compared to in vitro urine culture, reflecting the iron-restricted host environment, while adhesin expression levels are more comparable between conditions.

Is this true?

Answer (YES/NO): NO